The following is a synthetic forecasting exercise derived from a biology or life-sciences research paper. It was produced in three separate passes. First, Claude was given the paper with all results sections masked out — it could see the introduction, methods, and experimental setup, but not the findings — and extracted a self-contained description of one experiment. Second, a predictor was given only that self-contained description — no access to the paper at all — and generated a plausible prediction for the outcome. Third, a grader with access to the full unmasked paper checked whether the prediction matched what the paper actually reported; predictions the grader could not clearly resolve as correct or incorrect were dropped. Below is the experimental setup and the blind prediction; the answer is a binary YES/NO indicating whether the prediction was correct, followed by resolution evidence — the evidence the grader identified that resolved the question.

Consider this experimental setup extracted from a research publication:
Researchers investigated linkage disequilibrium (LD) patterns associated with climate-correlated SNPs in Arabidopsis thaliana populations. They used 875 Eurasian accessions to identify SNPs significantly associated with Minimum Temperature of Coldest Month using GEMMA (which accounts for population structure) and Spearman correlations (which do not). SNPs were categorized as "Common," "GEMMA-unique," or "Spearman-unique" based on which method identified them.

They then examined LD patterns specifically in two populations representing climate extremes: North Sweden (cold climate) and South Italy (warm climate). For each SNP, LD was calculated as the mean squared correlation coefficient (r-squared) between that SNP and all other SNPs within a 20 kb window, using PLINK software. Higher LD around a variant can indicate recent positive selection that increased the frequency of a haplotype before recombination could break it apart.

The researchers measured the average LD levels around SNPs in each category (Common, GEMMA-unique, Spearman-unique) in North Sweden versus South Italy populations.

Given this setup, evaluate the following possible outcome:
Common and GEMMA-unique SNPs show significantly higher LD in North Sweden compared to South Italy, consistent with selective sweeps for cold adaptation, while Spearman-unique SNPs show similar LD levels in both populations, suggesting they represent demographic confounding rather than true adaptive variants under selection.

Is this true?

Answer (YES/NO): NO